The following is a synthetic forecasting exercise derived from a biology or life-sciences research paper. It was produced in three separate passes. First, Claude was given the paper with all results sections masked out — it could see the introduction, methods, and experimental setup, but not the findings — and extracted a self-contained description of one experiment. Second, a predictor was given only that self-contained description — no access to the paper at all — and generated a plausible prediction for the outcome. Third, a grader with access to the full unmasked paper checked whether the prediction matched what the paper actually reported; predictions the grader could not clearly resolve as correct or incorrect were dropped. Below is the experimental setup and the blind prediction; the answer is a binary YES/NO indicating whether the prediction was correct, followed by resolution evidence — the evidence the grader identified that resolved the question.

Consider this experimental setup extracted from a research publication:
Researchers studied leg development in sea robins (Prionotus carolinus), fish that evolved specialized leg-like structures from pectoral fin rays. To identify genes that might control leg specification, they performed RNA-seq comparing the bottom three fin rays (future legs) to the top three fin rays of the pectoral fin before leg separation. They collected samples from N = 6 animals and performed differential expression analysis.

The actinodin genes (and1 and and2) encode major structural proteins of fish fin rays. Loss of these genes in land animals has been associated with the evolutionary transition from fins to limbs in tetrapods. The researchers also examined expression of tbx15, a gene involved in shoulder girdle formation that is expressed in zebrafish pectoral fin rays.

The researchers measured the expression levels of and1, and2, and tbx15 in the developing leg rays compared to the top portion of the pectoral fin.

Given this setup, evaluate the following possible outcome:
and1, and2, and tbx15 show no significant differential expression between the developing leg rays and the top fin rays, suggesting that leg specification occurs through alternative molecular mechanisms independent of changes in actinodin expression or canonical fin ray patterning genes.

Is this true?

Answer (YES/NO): NO